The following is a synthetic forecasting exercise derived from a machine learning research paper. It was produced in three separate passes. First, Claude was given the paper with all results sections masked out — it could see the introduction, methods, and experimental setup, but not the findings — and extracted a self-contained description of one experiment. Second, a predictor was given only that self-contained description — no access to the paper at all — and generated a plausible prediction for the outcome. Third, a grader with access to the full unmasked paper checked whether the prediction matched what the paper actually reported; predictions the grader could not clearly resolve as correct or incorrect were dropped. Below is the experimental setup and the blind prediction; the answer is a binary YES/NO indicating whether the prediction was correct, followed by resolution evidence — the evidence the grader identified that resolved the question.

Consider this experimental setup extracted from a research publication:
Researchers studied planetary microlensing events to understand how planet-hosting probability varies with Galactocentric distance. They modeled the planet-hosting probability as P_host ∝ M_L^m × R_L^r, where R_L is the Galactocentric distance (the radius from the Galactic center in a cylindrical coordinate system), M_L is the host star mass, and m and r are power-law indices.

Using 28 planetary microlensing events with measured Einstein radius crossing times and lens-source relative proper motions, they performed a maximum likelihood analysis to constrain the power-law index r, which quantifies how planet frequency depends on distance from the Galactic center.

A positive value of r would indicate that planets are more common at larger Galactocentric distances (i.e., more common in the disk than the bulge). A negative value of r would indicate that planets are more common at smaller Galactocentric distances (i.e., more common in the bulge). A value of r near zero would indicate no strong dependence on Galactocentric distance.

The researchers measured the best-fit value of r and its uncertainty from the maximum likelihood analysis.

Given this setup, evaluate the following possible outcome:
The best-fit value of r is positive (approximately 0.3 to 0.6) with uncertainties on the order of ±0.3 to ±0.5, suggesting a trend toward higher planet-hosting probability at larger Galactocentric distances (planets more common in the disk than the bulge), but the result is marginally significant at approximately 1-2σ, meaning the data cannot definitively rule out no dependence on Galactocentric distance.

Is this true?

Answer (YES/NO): NO